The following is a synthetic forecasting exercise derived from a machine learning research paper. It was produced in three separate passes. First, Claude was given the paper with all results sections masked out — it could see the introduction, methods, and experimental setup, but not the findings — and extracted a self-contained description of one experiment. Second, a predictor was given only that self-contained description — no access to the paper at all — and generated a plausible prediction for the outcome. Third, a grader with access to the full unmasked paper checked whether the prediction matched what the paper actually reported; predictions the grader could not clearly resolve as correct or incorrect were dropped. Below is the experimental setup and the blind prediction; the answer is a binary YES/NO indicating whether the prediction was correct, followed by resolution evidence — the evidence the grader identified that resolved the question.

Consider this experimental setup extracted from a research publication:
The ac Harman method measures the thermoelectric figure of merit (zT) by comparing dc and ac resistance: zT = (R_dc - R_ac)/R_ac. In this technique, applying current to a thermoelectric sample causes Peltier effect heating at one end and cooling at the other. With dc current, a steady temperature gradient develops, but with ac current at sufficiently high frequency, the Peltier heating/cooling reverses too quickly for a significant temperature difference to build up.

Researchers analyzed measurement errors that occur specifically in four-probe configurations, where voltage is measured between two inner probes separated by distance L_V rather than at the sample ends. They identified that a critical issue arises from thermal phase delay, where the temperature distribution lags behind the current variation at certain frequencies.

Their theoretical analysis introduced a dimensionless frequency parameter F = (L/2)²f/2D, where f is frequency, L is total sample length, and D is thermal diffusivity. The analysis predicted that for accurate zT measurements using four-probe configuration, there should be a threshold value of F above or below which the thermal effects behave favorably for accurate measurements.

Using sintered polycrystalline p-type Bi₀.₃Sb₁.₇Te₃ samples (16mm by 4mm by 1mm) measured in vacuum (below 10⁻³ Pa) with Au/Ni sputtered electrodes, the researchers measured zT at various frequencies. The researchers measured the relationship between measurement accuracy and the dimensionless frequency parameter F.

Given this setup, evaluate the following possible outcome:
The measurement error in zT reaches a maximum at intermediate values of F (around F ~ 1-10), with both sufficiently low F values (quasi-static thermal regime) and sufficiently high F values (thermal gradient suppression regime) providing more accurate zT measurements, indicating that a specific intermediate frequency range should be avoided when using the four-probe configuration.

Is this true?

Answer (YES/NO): NO